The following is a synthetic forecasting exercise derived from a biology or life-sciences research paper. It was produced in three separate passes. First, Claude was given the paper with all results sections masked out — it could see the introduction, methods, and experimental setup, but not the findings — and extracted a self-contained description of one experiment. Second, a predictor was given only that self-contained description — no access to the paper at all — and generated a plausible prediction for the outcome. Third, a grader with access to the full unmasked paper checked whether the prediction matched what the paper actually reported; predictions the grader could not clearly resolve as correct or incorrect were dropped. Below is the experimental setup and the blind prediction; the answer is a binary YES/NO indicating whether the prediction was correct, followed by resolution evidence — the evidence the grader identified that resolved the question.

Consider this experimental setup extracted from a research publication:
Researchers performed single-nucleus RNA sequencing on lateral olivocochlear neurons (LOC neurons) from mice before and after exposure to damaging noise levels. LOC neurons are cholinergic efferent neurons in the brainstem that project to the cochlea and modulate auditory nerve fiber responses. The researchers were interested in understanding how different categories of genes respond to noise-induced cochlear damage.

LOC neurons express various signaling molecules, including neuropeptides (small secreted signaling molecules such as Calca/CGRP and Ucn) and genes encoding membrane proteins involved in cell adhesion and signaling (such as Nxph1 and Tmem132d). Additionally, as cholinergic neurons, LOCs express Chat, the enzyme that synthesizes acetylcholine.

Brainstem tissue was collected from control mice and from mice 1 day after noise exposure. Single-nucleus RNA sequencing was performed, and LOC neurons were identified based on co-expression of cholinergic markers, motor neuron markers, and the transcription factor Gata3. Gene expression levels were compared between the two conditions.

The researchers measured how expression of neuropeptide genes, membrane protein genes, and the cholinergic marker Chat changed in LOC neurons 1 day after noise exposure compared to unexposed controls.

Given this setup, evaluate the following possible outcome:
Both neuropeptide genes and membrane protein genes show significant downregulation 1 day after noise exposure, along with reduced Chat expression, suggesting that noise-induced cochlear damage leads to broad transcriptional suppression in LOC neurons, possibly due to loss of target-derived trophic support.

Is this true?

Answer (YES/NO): NO